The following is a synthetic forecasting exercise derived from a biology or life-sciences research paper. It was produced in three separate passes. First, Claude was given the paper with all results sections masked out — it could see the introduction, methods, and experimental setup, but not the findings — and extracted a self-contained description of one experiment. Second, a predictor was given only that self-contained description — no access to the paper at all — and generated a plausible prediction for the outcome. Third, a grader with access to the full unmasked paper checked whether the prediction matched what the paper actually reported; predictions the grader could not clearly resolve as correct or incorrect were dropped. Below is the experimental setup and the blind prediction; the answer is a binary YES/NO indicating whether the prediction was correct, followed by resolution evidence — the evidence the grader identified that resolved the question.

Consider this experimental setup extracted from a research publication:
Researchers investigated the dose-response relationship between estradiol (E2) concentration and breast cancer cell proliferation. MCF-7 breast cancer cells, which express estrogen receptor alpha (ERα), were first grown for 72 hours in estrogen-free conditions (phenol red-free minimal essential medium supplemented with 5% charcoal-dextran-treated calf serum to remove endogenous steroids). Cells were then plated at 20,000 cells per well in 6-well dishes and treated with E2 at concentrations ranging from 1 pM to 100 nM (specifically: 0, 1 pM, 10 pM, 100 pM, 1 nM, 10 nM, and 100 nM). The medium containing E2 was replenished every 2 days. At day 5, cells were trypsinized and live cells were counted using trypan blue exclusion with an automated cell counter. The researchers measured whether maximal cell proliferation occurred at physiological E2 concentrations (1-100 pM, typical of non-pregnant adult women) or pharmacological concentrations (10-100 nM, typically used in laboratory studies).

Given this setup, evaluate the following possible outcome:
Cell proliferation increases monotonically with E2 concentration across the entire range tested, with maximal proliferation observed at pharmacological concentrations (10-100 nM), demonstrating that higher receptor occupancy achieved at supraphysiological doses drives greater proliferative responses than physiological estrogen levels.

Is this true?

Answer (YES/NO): NO